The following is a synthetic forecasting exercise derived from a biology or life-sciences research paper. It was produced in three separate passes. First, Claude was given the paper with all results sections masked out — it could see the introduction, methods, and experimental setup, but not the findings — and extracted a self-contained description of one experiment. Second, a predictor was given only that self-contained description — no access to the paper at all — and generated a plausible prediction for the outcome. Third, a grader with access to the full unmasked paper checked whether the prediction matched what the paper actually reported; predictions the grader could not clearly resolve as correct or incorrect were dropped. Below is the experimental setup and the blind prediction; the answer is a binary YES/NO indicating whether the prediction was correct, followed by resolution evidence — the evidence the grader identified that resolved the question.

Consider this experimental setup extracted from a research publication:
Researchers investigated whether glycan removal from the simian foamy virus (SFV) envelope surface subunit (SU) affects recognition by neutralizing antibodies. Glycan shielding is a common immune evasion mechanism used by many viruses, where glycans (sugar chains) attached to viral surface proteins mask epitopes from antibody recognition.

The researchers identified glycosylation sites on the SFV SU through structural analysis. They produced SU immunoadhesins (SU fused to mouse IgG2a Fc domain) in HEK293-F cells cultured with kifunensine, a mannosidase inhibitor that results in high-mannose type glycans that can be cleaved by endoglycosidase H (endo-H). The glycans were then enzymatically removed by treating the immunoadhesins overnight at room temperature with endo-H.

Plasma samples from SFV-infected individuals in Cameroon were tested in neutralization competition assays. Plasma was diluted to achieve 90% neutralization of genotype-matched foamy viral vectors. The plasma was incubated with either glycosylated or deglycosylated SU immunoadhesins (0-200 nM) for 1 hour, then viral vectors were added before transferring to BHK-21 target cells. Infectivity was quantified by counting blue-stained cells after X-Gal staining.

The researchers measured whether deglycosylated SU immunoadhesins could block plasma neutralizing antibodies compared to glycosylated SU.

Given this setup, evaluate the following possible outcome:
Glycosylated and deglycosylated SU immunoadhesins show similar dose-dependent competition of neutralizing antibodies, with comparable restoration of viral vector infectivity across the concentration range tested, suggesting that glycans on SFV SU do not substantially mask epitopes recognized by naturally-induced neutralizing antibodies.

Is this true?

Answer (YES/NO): NO